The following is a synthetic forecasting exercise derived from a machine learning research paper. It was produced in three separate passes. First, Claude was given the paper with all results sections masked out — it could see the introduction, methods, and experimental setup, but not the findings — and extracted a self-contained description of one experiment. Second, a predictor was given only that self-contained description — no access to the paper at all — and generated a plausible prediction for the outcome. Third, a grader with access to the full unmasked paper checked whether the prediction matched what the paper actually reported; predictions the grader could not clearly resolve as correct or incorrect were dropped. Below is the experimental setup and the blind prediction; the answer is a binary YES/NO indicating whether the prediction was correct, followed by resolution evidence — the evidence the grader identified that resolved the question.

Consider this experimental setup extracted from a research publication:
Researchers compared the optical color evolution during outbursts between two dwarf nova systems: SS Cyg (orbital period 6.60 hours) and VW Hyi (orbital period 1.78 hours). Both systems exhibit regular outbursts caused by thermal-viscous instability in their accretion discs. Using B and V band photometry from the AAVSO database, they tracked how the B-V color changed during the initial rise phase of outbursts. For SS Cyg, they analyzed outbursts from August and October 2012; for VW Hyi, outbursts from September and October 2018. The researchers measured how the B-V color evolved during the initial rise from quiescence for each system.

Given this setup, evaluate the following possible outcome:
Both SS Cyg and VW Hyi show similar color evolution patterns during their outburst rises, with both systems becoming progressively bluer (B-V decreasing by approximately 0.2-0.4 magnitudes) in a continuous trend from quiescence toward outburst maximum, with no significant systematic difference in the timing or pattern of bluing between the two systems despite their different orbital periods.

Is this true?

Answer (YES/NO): NO